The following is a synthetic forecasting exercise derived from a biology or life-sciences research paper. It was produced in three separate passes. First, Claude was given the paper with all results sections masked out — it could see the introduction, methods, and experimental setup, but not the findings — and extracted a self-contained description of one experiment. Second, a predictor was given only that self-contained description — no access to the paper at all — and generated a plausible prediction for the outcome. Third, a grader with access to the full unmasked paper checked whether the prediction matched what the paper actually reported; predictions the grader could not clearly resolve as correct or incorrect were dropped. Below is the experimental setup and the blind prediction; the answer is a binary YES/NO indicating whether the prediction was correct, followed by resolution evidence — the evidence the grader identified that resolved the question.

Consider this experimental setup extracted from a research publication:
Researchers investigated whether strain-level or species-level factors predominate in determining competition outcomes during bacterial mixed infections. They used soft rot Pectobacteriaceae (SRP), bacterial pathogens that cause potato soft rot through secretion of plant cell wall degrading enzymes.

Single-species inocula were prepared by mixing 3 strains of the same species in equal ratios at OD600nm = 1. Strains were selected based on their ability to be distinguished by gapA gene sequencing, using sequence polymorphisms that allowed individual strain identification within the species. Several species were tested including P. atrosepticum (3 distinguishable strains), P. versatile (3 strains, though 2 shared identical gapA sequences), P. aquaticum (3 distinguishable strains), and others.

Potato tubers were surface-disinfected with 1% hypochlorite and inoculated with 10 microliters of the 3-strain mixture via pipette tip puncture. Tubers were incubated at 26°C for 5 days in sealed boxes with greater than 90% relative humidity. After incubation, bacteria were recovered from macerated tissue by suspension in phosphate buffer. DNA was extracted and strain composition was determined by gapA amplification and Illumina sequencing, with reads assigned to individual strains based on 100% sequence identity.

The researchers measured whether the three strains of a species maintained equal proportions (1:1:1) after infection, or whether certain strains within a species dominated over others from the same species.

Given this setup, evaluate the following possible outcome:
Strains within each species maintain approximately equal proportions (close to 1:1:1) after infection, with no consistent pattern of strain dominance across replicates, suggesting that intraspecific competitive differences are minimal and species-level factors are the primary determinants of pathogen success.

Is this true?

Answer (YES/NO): NO